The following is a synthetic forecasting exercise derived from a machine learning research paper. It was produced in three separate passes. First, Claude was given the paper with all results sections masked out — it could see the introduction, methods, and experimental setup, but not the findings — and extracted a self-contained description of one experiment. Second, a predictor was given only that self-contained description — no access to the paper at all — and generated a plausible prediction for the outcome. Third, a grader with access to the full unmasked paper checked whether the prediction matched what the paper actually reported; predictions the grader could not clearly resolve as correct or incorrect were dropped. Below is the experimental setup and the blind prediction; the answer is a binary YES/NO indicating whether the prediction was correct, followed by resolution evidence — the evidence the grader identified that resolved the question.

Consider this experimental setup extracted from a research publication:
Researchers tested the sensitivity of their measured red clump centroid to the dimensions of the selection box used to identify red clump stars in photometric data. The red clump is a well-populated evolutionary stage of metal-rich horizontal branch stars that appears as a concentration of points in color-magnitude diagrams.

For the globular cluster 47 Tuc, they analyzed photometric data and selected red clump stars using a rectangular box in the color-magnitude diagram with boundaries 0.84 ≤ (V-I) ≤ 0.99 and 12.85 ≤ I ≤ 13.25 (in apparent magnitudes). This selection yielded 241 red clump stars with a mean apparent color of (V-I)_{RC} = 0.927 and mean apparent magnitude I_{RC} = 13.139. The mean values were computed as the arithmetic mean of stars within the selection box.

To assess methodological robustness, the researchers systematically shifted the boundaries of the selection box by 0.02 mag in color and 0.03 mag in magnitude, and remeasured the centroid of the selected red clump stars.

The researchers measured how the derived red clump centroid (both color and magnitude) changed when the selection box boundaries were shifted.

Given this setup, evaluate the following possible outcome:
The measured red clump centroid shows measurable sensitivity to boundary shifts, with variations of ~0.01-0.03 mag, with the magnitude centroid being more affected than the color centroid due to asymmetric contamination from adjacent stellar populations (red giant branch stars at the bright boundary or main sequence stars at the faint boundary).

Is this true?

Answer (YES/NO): NO